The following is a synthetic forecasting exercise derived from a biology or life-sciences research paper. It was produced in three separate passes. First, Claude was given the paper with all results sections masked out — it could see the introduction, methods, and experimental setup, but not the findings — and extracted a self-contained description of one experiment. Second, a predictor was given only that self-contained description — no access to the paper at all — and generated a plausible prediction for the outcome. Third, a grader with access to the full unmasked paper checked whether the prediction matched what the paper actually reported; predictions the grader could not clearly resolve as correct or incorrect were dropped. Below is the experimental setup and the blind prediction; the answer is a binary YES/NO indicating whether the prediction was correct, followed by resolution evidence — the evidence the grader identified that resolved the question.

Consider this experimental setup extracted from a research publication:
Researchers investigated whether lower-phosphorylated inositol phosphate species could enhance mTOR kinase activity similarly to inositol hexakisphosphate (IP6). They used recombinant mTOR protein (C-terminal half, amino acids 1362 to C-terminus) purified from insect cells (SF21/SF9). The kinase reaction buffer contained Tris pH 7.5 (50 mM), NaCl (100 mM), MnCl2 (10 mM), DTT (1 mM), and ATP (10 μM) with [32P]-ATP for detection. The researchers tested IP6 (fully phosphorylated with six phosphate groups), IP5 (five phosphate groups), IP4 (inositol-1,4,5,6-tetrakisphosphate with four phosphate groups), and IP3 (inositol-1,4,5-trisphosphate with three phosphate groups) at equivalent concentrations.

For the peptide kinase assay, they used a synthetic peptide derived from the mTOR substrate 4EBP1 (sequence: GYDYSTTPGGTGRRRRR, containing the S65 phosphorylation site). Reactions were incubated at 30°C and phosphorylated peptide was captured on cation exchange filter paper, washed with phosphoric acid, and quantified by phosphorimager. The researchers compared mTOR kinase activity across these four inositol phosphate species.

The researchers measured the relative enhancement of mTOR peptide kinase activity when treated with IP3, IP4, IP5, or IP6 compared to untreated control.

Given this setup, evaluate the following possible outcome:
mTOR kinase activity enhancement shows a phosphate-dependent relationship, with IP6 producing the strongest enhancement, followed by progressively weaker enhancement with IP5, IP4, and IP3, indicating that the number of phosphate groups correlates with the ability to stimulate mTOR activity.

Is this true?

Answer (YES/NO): NO